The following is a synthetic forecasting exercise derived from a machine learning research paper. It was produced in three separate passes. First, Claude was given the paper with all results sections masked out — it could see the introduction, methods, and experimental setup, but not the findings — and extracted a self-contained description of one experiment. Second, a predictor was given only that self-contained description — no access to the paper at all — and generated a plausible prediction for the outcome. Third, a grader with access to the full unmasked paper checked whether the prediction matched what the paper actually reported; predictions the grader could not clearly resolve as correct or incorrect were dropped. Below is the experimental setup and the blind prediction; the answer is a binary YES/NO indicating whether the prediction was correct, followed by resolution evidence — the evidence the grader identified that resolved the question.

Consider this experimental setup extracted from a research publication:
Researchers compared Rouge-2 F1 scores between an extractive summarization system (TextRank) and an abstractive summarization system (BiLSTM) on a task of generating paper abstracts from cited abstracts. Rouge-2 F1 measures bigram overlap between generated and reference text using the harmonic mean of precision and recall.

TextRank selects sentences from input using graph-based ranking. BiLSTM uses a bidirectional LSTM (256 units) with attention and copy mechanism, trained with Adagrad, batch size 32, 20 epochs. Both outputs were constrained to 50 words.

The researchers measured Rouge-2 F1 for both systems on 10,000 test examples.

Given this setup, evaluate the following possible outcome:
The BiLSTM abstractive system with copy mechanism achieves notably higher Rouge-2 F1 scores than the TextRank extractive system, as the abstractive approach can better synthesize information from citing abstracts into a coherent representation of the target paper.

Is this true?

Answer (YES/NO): NO